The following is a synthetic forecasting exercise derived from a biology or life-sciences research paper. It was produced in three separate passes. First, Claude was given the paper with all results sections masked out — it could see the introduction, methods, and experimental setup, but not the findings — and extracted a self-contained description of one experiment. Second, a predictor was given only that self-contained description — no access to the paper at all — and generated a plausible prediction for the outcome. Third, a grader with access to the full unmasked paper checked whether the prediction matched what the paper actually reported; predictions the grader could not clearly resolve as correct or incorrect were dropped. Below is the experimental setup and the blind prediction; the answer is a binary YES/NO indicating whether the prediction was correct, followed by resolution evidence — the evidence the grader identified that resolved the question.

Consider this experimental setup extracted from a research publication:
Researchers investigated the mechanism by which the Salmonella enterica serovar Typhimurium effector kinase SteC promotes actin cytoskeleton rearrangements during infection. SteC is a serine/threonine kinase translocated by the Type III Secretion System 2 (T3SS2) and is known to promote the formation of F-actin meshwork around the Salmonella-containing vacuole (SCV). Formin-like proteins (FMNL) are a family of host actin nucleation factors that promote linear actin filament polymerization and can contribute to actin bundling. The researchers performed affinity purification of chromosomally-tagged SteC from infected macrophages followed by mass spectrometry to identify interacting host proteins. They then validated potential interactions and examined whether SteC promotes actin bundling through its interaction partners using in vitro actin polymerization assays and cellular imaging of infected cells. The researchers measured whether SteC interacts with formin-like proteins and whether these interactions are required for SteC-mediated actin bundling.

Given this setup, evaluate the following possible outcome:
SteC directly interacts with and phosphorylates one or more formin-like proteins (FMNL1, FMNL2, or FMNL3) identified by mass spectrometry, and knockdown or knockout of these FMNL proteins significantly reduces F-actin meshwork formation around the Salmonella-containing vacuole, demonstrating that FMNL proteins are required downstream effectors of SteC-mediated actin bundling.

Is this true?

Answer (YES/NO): YES